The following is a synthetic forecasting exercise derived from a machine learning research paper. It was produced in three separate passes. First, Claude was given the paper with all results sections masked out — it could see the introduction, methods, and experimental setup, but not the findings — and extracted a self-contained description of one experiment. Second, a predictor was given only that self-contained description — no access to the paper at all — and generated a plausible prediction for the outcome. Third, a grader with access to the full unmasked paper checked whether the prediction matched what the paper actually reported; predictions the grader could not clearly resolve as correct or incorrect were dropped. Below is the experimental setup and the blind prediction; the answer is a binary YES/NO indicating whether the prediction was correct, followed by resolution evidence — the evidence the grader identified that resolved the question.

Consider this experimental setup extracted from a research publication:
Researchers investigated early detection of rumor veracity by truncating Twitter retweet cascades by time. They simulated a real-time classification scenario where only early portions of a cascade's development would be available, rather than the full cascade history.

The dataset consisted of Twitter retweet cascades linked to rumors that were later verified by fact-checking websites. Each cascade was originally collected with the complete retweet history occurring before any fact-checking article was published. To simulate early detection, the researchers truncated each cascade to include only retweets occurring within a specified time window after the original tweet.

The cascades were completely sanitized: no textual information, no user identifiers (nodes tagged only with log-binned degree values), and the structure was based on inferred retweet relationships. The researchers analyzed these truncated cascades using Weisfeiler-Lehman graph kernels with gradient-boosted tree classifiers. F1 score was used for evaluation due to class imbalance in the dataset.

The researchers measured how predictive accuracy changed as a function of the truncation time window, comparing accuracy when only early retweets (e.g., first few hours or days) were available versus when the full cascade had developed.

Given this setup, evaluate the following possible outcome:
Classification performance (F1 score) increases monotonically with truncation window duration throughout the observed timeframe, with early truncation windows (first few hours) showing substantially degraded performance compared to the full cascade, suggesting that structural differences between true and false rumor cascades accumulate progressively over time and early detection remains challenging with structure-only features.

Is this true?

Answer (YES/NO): NO